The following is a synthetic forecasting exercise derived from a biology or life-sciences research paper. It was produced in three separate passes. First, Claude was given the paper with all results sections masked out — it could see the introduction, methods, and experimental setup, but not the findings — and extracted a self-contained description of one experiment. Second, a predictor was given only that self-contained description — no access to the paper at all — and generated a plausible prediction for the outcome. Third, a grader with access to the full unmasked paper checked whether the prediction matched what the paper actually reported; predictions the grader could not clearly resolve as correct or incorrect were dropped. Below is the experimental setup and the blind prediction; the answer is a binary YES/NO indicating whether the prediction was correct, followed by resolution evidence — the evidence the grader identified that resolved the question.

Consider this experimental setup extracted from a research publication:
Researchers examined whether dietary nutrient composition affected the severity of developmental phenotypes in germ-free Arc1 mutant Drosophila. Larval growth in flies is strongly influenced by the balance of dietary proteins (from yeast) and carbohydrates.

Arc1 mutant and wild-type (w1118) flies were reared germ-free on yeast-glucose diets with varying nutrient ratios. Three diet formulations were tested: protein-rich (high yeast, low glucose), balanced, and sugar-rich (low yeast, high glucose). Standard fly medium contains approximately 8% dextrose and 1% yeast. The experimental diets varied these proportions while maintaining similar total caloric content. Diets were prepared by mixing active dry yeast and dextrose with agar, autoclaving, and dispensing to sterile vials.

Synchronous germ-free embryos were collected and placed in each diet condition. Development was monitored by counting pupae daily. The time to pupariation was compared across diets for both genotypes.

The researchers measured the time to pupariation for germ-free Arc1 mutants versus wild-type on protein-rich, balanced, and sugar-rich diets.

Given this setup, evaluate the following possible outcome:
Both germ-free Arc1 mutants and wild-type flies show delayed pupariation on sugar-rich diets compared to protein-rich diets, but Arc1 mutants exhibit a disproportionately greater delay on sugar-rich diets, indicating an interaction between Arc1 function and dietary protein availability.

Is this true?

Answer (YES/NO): NO